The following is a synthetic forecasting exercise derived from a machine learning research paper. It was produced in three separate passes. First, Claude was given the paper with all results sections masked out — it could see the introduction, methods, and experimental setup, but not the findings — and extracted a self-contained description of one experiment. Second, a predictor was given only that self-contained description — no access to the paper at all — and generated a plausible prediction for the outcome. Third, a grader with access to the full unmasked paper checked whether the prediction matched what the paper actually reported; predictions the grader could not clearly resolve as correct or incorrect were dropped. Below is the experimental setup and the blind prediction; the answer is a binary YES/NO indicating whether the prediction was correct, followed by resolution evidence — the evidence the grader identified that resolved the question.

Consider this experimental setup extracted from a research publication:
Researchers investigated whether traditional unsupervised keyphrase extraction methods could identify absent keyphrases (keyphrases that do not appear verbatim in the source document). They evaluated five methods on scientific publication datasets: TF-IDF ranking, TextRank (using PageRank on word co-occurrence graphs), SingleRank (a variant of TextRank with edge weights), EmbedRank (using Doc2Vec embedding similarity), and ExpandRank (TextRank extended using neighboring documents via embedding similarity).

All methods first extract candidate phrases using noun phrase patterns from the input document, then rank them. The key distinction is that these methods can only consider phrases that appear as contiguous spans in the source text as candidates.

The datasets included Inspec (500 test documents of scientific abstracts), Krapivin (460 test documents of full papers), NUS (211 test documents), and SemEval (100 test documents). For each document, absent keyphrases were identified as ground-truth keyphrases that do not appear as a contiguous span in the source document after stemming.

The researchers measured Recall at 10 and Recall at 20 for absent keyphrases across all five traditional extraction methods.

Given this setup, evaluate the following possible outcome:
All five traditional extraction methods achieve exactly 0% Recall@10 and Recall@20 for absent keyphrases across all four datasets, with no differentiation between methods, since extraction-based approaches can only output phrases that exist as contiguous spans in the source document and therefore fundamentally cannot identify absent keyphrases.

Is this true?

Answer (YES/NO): NO